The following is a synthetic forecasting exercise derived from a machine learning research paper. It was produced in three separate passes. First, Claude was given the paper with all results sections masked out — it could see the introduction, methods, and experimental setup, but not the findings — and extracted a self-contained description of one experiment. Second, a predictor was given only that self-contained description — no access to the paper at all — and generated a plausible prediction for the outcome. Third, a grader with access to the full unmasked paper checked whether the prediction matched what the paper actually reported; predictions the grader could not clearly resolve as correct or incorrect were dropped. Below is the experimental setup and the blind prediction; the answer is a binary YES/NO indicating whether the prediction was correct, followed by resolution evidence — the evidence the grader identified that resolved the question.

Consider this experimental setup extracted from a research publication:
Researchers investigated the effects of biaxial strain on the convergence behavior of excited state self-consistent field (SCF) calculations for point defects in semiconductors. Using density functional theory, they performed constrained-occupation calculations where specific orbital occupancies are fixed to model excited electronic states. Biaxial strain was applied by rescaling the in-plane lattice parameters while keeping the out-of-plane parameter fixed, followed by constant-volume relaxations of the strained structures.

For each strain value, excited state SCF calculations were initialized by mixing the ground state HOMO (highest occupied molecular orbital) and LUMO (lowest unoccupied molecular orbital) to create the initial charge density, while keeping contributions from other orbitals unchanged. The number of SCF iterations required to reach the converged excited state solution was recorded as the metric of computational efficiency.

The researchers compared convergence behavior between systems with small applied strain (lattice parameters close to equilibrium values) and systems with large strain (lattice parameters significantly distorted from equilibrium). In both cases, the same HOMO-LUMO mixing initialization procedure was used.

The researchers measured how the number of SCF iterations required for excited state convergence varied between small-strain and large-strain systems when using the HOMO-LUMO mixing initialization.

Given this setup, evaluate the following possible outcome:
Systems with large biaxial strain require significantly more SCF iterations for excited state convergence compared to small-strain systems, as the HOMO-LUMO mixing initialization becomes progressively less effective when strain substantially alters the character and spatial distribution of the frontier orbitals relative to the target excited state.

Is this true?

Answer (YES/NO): YES